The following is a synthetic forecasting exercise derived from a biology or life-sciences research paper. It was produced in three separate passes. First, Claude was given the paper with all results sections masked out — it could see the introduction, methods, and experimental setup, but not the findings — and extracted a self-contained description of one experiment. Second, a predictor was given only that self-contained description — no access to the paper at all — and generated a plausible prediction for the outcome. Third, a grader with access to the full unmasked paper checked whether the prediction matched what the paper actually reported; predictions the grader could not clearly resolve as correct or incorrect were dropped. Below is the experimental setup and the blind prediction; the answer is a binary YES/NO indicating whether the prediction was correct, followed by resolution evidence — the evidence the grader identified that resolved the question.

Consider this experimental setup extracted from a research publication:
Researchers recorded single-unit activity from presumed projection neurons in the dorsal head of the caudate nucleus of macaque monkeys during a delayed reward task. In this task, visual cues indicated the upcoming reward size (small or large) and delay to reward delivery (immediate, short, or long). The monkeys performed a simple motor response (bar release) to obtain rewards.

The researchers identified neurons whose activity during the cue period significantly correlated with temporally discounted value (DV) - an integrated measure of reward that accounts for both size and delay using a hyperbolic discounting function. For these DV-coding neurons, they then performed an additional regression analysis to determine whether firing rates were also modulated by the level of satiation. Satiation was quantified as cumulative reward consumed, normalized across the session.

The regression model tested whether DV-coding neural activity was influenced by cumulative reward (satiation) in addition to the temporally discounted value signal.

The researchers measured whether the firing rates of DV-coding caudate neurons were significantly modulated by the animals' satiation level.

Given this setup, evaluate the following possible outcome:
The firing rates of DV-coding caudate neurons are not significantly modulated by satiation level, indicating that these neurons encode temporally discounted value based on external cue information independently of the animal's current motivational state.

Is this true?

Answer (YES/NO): YES